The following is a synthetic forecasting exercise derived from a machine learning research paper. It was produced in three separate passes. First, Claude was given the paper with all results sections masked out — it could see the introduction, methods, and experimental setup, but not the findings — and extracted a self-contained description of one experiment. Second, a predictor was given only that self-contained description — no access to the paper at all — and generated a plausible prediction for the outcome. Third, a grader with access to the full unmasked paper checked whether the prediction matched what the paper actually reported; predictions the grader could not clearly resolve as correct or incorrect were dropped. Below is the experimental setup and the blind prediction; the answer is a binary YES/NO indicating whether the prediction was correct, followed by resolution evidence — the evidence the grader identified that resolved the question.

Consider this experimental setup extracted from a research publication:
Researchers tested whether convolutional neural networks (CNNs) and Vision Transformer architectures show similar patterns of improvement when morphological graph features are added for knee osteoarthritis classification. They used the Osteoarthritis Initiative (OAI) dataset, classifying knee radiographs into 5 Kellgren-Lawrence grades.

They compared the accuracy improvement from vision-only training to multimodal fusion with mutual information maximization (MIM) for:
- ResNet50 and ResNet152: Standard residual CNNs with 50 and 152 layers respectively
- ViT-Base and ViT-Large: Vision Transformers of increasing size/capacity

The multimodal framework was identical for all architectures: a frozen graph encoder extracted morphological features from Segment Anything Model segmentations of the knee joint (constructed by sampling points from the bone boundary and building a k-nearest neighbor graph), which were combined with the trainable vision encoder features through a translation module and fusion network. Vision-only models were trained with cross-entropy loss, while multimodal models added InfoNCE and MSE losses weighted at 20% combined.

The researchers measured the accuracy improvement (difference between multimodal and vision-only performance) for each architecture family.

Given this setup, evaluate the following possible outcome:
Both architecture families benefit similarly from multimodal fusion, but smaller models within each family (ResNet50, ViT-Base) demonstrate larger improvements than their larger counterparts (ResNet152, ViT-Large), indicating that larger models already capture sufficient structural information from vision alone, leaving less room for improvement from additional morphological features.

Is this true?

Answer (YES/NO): NO